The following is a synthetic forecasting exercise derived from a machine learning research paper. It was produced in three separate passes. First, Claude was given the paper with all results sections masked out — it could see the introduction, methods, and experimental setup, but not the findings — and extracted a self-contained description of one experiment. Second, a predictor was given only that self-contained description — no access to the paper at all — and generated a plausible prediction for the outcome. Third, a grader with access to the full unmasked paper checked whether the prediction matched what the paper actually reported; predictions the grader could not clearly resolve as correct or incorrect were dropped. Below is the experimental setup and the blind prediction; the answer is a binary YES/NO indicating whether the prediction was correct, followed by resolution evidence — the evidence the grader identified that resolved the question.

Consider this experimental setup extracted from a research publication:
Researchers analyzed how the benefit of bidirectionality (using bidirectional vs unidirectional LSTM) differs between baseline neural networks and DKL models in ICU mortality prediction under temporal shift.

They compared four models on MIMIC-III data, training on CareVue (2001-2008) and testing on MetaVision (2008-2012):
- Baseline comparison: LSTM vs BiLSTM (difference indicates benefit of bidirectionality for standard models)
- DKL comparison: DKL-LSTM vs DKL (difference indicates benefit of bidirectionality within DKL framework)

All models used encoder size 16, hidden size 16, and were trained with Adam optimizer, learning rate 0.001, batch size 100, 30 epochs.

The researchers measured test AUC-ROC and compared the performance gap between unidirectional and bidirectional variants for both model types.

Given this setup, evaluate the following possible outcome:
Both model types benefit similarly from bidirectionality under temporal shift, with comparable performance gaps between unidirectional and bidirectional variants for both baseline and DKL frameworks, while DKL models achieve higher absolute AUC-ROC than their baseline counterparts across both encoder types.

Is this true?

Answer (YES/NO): YES